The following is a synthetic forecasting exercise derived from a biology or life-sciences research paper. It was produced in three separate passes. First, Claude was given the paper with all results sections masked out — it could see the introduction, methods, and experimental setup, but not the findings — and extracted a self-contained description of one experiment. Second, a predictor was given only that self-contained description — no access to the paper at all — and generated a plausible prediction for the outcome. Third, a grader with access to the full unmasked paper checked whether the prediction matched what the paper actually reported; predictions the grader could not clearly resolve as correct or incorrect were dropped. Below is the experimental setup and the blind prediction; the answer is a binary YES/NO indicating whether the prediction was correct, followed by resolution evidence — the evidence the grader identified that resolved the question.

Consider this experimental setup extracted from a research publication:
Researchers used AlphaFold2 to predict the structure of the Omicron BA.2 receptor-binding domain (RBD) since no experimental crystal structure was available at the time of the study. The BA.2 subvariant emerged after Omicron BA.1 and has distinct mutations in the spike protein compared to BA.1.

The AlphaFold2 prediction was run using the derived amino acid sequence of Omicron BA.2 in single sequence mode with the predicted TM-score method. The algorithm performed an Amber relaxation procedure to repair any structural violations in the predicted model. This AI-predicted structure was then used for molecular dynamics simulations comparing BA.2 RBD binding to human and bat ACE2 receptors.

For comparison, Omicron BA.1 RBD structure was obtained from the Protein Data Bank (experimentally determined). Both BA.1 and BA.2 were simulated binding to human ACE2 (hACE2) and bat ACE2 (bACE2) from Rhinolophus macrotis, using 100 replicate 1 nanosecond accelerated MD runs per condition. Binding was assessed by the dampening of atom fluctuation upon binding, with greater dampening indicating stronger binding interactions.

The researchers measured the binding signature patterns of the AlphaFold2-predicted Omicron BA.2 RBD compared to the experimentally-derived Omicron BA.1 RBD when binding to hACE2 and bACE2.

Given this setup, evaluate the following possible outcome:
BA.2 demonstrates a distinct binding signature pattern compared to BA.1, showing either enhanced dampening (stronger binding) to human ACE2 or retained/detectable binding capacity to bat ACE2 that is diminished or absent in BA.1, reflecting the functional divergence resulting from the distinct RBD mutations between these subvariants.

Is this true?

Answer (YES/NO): NO